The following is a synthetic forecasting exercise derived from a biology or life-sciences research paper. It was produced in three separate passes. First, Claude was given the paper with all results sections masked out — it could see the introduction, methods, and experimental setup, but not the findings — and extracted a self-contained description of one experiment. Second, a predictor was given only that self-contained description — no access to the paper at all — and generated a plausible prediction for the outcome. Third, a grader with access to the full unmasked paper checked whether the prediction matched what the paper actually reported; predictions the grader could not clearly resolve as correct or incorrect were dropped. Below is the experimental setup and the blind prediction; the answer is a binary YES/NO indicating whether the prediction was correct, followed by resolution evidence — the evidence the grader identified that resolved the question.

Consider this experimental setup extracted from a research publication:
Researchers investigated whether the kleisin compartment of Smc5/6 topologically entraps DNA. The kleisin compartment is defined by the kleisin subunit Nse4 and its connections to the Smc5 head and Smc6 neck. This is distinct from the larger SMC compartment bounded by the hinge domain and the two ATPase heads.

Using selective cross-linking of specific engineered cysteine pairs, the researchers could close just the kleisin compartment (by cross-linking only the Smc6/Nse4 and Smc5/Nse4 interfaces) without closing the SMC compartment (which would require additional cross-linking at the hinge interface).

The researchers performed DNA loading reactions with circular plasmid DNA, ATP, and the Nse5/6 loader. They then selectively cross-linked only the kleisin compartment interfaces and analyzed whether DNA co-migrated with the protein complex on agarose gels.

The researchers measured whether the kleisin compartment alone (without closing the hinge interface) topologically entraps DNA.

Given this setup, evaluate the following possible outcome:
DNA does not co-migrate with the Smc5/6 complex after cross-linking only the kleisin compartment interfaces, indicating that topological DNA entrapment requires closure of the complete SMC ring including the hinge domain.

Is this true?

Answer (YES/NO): NO